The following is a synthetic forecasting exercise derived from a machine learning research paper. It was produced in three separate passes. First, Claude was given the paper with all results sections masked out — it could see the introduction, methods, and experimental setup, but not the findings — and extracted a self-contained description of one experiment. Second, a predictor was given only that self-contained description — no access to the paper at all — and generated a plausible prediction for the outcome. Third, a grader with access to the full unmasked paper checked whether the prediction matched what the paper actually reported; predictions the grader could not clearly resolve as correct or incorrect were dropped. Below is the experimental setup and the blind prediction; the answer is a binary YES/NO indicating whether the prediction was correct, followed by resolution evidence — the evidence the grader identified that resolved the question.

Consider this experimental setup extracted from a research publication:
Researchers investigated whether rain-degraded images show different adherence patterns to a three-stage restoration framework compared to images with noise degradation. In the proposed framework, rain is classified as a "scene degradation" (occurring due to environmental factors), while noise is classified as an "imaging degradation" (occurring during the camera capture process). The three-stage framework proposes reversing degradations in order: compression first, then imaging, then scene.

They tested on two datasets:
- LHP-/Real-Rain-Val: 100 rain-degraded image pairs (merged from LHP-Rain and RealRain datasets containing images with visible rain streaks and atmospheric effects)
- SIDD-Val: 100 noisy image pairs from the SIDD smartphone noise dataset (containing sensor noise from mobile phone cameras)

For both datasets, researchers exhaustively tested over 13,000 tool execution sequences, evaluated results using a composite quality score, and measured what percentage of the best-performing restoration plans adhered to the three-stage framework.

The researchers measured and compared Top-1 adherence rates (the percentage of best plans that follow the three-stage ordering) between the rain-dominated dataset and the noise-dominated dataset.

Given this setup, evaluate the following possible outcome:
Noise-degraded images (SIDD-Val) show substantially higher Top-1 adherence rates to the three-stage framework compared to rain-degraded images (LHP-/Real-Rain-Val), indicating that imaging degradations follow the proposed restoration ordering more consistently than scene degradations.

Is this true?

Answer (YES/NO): NO